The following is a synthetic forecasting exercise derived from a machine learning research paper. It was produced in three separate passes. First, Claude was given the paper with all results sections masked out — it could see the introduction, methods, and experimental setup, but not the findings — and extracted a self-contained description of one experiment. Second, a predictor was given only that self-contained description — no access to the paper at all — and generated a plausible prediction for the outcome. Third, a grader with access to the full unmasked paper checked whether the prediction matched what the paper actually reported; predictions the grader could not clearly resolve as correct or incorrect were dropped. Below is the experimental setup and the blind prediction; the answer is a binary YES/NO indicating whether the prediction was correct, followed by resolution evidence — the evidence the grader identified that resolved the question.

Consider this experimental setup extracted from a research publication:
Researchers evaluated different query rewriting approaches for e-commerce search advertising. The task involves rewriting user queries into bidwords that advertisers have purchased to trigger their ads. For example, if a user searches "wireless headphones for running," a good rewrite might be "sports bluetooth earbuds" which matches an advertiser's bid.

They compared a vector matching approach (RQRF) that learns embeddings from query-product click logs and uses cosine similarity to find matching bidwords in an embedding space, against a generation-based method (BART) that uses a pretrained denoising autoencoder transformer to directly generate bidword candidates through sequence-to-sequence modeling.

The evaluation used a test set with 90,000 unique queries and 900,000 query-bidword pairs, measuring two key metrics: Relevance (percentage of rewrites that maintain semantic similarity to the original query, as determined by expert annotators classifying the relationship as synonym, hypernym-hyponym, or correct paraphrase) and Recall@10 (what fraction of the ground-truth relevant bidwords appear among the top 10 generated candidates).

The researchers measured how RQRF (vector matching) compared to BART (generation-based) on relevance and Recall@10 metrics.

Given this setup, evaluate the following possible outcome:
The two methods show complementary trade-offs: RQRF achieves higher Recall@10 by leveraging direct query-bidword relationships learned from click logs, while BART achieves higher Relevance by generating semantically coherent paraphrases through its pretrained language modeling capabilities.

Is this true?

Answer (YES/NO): NO